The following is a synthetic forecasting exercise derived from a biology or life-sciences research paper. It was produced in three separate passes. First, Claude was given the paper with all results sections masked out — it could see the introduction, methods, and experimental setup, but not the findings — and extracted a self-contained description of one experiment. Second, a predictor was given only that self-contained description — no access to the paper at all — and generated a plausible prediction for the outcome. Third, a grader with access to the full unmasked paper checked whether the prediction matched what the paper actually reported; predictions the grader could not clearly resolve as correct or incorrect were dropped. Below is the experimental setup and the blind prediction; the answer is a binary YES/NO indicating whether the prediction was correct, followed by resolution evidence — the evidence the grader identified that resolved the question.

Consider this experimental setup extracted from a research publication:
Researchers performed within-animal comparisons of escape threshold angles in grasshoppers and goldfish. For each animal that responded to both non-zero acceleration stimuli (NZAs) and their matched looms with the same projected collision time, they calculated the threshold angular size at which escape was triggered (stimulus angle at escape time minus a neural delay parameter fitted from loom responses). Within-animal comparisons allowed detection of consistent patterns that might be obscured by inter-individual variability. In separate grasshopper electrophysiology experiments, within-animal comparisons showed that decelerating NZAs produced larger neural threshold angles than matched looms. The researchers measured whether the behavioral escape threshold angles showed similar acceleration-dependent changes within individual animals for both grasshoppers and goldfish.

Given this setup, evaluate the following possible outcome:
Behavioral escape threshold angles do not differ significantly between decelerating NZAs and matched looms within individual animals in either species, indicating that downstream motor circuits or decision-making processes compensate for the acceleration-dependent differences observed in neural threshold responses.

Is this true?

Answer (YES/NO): YES